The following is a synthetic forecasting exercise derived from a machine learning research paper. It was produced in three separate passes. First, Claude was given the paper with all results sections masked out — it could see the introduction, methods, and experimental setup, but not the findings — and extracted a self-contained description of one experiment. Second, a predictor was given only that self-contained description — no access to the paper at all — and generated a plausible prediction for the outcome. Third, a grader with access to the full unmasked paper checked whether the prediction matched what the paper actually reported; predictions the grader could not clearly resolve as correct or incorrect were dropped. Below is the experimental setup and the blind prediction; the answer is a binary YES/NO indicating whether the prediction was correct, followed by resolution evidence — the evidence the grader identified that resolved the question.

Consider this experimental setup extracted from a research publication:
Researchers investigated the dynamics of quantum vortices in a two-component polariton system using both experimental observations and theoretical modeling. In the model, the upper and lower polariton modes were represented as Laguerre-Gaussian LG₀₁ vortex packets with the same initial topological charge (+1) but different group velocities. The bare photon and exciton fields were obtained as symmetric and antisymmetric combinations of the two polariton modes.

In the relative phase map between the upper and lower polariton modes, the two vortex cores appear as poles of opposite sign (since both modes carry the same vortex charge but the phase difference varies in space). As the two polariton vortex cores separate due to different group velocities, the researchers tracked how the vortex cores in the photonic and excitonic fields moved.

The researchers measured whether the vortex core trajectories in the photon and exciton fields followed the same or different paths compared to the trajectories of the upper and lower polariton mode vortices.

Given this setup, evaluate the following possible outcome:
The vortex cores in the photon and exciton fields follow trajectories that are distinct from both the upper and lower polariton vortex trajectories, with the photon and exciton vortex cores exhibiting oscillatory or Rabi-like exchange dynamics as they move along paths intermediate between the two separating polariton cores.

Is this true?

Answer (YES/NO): NO